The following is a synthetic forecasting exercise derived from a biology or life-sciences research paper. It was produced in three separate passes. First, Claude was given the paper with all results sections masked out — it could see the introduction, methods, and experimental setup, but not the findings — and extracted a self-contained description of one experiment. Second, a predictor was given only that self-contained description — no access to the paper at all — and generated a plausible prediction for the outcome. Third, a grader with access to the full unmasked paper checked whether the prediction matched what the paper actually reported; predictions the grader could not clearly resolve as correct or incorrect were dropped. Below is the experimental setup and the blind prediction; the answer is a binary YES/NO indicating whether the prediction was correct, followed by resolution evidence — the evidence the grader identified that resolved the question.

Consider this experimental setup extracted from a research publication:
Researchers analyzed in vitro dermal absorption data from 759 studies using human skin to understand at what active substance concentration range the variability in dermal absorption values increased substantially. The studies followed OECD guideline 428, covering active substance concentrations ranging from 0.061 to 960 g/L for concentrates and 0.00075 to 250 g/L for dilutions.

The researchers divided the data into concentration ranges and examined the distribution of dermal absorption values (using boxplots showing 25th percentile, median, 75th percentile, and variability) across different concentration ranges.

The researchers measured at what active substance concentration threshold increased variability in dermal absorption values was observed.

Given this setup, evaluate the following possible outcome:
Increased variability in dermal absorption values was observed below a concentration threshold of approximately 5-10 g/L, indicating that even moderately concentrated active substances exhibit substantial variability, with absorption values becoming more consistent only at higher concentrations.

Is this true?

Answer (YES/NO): NO